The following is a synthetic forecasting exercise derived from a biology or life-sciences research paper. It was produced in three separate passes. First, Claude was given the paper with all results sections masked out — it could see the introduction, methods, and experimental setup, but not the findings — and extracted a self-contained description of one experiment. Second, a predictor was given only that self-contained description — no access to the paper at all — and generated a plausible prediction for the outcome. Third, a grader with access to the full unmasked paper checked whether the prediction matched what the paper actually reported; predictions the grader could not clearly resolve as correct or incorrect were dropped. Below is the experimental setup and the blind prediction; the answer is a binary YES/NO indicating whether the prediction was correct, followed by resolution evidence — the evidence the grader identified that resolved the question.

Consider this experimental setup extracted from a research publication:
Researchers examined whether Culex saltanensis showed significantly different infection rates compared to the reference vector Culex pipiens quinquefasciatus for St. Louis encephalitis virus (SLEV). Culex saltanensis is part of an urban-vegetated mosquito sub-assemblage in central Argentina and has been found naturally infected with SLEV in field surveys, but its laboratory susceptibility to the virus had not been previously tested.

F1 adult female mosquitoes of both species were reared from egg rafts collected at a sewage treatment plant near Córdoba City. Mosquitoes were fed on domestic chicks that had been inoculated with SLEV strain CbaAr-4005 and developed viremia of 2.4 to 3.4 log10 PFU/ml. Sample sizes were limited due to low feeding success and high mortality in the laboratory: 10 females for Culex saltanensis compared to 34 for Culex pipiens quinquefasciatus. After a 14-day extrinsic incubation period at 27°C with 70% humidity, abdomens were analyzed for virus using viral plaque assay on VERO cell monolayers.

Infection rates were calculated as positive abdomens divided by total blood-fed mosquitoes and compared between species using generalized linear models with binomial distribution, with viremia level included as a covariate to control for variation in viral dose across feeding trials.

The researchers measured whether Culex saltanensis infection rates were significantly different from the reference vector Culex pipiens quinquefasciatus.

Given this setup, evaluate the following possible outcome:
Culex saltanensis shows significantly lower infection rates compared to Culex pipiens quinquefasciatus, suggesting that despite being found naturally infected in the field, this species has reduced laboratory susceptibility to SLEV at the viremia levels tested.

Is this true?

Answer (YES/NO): NO